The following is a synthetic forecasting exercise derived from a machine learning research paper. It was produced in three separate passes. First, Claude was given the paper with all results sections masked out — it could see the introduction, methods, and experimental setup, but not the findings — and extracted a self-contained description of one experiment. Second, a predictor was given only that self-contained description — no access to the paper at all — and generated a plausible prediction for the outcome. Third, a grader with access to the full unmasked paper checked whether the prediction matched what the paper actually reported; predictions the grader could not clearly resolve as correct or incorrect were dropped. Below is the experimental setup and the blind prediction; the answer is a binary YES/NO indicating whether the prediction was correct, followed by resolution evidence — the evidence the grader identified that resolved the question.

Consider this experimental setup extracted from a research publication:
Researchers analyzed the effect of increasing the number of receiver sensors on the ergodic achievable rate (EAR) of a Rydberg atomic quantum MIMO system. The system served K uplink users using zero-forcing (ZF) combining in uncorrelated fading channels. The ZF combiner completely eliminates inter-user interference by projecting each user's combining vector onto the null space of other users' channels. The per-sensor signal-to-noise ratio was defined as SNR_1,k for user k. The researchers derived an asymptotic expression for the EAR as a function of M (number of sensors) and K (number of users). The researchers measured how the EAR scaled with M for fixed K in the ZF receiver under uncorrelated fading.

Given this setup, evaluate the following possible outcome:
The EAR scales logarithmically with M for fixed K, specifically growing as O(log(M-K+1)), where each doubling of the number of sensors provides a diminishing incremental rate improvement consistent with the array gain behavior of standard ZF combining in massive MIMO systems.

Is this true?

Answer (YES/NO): YES